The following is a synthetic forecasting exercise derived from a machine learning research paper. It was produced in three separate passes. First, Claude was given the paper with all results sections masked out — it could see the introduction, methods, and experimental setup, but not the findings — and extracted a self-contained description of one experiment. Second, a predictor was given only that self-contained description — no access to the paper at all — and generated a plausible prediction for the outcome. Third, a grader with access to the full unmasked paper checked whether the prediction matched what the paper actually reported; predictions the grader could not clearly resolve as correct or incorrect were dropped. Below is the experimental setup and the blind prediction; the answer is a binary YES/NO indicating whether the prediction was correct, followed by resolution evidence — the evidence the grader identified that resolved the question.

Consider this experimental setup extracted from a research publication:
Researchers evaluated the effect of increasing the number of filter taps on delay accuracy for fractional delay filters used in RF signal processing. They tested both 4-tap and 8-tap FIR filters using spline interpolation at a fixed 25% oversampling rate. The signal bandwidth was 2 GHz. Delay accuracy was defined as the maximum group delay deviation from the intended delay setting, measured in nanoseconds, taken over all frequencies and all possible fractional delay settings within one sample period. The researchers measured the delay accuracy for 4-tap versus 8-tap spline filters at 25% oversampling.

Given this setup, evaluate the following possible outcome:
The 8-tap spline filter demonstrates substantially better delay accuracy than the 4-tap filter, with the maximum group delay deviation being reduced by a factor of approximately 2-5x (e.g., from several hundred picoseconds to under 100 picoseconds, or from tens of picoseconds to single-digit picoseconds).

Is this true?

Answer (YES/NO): NO